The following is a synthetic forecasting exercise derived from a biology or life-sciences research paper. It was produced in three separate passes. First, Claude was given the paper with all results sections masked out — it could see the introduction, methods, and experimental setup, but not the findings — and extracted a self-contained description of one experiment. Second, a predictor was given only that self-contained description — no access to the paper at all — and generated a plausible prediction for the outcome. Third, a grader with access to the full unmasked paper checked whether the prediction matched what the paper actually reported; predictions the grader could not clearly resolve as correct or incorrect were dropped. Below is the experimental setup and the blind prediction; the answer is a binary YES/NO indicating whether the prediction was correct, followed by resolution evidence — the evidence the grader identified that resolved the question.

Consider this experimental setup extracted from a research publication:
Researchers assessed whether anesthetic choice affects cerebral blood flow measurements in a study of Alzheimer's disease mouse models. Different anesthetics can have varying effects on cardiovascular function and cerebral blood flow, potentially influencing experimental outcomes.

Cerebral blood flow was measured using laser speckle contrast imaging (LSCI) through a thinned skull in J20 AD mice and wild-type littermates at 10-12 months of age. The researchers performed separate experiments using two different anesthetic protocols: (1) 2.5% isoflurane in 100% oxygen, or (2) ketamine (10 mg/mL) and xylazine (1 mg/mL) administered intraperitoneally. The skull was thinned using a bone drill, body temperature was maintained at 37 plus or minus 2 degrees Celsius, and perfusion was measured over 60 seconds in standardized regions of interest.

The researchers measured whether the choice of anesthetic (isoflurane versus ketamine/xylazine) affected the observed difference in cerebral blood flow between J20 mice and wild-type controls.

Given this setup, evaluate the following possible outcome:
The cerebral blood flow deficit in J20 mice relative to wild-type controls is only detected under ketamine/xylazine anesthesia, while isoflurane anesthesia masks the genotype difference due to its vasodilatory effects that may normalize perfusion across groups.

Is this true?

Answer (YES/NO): NO